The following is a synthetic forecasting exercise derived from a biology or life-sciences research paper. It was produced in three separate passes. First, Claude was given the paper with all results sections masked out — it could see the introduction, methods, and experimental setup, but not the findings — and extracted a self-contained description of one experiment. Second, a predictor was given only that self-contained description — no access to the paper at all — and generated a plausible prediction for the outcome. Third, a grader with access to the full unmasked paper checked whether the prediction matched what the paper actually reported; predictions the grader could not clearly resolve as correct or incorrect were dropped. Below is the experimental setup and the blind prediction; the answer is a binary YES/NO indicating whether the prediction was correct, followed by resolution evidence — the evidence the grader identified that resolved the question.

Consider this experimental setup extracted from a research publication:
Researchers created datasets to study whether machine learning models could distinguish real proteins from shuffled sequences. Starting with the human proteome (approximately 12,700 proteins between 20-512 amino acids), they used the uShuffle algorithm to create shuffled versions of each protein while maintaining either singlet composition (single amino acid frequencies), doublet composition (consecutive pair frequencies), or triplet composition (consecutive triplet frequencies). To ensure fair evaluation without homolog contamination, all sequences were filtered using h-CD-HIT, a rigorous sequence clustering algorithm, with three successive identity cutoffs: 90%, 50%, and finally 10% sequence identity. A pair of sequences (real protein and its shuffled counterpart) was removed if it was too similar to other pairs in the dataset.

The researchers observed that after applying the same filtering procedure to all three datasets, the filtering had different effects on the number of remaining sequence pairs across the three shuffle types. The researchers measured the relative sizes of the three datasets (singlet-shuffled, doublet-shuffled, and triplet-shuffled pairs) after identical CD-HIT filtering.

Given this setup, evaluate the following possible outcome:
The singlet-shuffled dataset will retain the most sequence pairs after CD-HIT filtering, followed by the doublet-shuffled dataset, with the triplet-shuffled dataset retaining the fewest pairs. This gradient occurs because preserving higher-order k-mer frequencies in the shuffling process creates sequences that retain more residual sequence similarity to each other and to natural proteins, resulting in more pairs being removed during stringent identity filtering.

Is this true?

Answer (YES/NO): YES